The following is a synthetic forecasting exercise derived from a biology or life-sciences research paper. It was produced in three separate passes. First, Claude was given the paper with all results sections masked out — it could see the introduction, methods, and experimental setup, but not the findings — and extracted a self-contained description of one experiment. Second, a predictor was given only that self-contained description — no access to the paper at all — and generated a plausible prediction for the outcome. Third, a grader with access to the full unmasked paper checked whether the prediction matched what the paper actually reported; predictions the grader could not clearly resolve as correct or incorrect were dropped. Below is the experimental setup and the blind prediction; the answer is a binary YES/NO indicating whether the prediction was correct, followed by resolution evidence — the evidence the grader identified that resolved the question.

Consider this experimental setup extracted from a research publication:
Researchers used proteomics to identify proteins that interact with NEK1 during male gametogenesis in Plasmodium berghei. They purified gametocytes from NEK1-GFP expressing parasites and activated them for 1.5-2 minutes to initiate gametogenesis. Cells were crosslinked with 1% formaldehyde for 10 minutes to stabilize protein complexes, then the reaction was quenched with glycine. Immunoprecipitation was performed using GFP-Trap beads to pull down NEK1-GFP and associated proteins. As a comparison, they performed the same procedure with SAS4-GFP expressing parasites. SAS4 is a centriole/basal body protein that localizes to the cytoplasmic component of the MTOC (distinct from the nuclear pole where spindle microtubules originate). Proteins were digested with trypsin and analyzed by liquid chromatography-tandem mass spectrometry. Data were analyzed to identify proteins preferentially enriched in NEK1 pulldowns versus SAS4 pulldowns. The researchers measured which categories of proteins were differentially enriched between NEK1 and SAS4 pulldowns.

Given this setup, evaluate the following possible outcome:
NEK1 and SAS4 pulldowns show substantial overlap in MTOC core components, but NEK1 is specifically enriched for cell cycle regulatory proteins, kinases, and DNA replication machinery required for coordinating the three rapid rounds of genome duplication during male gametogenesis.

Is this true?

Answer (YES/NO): NO